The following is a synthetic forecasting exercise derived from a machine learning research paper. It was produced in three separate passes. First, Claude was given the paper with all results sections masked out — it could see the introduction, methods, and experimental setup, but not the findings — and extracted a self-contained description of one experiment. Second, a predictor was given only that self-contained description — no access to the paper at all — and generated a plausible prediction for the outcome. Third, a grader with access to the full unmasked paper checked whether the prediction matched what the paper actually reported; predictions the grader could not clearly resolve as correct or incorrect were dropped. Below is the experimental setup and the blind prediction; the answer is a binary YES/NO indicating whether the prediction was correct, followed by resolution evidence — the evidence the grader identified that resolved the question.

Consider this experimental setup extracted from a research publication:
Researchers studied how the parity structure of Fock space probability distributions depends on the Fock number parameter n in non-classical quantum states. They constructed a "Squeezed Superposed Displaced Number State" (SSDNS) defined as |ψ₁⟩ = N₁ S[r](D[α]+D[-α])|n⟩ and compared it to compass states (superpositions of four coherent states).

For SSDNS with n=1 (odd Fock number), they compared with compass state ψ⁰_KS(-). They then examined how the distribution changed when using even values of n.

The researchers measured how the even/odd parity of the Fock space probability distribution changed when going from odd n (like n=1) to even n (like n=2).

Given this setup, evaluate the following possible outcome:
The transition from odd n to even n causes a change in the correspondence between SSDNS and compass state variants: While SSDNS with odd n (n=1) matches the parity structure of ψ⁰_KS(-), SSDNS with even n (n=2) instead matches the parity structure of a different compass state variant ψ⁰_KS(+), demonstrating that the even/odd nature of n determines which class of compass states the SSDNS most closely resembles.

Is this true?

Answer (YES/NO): NO